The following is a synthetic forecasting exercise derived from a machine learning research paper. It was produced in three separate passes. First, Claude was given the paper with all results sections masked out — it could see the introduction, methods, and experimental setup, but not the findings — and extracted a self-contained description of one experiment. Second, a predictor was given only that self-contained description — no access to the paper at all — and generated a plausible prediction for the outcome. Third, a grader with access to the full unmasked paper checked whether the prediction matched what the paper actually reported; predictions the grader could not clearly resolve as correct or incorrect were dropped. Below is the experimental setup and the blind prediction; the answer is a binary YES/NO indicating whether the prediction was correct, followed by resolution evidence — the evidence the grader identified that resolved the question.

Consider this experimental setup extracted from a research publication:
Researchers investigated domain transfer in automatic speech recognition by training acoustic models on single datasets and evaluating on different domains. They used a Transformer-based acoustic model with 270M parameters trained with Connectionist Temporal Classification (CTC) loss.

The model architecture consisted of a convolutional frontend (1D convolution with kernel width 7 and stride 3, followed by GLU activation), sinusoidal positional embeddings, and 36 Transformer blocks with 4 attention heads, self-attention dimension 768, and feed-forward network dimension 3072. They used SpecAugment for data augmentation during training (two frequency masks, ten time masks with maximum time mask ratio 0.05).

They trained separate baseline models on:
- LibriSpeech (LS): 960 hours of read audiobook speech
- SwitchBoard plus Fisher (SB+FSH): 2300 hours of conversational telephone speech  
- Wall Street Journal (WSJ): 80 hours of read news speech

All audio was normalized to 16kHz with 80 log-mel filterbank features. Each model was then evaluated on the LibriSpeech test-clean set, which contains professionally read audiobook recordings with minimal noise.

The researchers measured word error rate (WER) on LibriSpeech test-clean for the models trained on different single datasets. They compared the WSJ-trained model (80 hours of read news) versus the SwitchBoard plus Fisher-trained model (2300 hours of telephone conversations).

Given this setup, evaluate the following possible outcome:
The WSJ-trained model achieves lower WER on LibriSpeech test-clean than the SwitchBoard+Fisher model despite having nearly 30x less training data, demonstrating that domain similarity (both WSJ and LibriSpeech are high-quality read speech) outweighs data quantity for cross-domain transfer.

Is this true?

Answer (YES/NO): NO